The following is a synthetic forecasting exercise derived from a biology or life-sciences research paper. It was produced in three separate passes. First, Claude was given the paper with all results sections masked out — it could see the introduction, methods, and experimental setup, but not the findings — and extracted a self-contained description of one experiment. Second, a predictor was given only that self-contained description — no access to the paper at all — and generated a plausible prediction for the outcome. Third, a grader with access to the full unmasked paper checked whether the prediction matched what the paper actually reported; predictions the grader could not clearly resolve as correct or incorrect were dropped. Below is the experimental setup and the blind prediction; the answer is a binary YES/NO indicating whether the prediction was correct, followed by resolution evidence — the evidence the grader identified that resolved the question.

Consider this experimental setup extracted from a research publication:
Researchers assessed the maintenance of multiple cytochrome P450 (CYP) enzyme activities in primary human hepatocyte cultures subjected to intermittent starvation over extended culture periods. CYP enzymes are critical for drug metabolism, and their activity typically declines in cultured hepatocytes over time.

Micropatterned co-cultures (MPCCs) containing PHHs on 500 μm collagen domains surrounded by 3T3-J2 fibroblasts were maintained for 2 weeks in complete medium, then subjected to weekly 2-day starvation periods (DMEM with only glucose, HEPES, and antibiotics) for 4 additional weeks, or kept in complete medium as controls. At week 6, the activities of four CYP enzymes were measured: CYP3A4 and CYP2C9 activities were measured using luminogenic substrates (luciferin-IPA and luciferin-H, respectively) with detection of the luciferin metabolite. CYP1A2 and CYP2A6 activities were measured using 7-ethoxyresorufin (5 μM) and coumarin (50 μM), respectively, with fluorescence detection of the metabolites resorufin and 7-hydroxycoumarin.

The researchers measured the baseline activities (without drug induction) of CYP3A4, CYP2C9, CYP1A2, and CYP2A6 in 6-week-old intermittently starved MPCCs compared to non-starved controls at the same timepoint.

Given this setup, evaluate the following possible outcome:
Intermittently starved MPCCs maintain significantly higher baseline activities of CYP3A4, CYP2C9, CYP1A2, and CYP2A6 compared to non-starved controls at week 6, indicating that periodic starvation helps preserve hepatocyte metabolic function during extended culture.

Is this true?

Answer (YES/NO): YES